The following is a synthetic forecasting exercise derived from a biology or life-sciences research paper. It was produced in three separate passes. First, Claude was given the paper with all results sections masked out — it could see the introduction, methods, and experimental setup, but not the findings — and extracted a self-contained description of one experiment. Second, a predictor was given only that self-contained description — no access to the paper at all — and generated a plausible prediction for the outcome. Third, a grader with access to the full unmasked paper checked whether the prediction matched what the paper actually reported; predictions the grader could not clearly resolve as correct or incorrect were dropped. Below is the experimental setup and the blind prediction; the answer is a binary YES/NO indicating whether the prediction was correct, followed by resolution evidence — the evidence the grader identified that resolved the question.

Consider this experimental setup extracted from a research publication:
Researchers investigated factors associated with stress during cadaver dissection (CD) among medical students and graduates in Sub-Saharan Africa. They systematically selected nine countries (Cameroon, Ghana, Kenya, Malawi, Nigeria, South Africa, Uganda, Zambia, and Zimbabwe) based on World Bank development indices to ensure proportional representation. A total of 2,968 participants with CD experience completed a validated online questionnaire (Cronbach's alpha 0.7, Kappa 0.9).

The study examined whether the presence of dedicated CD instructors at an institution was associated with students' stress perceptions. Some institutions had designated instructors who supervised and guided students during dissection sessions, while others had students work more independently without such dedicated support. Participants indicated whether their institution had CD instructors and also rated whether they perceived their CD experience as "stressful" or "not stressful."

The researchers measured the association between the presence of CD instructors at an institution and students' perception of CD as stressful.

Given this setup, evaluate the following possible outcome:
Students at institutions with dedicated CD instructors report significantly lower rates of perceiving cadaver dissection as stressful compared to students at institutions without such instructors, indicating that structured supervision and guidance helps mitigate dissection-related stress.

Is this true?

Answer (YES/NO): YES